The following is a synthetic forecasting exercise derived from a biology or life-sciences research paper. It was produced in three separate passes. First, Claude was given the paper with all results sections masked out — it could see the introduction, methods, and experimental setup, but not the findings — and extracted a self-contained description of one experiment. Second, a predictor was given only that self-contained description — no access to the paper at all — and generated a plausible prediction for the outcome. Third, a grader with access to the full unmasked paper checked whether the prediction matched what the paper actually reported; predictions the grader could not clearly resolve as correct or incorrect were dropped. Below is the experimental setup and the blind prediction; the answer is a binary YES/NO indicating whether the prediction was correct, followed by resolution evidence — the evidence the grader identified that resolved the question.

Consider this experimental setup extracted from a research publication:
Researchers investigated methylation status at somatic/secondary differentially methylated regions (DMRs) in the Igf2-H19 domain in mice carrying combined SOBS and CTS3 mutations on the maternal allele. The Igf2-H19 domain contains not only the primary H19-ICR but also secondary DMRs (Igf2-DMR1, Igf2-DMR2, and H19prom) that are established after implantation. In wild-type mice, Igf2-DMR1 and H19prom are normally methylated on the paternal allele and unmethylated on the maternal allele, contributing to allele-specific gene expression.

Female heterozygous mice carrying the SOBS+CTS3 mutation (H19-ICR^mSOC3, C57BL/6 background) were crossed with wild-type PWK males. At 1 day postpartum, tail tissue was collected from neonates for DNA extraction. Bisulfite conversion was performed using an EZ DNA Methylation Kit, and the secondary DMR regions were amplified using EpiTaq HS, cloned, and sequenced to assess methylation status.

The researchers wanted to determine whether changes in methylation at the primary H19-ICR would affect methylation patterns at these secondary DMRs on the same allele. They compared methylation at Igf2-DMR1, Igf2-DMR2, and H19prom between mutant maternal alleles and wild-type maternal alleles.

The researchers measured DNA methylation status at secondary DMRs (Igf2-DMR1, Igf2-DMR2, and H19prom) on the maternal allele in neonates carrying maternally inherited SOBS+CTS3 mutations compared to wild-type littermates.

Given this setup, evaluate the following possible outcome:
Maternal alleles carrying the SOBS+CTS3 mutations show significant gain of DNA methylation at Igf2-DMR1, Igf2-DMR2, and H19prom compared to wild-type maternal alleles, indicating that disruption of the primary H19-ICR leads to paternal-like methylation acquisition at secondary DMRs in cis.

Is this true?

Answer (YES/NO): NO